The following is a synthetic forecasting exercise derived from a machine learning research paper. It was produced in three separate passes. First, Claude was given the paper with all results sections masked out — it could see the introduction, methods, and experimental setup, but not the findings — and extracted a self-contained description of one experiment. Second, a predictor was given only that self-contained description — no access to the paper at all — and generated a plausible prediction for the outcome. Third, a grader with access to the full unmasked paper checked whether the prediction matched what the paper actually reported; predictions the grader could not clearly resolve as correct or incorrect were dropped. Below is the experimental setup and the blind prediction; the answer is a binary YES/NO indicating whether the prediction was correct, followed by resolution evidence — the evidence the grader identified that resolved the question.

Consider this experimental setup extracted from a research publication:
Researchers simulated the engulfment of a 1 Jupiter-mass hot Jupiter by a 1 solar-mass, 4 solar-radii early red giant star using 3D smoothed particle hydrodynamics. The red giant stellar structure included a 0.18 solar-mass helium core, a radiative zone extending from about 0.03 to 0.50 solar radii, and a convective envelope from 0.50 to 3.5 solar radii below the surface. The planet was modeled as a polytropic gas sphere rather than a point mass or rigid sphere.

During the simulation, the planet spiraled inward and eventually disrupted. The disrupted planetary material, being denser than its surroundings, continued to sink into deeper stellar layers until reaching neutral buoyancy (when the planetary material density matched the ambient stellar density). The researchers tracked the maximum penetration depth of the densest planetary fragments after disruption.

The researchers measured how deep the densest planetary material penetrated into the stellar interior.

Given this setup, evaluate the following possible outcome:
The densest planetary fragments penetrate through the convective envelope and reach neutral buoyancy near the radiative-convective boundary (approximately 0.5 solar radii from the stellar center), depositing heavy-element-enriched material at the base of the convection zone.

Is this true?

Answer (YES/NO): NO